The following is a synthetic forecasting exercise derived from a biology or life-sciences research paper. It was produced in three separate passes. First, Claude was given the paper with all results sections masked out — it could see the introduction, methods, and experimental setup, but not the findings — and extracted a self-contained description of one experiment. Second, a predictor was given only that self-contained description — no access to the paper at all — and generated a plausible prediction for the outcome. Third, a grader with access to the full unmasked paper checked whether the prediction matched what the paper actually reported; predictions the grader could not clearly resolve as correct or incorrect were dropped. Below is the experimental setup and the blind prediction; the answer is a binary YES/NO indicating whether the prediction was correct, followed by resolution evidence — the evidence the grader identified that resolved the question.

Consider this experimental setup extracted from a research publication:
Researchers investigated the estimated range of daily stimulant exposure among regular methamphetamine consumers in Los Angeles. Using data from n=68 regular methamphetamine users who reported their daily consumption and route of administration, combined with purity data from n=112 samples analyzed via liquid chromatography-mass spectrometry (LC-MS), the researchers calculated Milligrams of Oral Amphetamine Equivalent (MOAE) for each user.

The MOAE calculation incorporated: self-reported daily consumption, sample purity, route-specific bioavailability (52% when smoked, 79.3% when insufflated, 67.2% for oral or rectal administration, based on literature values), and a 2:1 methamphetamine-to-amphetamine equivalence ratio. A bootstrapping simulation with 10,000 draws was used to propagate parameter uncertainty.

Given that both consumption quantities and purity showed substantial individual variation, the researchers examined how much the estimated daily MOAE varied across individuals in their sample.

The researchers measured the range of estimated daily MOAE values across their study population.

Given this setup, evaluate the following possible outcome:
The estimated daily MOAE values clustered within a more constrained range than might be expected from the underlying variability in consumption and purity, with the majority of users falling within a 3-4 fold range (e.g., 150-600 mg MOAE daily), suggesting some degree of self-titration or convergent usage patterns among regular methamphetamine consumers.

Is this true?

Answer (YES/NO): NO